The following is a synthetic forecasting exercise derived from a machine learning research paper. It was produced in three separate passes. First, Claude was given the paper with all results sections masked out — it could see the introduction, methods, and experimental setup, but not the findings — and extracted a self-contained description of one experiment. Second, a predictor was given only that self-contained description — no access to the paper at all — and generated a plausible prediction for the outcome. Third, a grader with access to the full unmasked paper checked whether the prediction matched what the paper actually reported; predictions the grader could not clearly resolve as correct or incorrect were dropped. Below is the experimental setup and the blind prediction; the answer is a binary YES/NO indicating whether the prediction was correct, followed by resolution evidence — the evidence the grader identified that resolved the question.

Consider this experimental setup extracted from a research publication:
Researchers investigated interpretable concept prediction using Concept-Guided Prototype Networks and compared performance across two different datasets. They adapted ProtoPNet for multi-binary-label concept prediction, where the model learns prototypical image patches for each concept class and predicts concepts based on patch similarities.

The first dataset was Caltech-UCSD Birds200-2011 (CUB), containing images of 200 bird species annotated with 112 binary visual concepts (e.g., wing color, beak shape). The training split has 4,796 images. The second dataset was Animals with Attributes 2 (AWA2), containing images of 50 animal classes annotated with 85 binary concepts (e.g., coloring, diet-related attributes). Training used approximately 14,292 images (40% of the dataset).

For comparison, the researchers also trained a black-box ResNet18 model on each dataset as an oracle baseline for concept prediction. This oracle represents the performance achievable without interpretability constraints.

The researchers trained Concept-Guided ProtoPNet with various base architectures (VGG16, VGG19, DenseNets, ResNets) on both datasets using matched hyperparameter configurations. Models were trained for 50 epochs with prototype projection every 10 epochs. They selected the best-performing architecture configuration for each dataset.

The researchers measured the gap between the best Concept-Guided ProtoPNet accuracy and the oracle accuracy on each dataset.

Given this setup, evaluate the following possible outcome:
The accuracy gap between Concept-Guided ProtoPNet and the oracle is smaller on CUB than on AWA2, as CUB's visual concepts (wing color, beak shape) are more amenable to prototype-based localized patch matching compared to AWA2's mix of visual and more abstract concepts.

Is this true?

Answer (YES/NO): NO